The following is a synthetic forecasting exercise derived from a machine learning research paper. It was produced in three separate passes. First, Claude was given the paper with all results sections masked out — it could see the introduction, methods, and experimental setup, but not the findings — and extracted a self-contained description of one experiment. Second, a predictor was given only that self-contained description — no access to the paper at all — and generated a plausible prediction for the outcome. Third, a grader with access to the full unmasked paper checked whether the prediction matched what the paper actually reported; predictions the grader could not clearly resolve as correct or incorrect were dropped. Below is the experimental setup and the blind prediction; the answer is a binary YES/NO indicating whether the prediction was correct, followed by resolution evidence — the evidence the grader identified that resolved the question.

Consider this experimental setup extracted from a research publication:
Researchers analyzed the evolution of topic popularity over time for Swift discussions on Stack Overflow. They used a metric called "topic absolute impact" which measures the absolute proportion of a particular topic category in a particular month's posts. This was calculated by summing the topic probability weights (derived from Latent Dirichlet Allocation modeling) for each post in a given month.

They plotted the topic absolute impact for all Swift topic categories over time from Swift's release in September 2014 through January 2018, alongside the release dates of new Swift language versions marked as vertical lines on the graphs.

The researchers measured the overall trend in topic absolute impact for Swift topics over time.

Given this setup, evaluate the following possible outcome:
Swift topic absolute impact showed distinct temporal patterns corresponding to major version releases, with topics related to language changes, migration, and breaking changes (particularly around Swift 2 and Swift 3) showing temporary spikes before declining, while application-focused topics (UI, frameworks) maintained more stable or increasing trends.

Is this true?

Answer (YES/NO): NO